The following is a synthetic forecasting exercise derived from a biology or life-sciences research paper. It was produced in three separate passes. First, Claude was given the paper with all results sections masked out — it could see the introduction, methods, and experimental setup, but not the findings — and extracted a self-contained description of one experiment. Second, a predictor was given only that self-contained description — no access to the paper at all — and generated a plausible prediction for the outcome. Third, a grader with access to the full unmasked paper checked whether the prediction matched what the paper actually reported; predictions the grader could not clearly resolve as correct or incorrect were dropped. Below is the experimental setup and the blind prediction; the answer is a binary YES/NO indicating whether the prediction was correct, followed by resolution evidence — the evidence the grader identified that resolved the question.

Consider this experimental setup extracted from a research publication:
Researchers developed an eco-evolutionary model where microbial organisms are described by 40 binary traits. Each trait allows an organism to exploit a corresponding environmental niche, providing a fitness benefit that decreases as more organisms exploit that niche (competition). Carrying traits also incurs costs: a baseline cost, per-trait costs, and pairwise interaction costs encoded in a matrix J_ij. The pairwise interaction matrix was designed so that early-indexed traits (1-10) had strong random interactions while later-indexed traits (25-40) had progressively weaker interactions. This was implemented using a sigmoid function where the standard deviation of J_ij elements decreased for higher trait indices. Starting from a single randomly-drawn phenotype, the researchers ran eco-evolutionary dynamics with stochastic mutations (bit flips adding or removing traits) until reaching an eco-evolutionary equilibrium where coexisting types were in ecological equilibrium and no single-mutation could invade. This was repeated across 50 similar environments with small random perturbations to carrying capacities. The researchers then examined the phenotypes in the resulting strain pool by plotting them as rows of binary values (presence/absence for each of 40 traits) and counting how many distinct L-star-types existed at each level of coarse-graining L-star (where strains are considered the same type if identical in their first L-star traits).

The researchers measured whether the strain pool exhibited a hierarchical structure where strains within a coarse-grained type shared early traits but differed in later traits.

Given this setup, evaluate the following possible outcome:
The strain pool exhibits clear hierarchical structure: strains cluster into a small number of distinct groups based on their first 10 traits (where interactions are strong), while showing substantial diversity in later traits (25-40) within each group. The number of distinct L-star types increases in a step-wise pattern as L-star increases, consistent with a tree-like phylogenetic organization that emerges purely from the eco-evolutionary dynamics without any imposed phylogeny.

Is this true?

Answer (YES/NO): YES